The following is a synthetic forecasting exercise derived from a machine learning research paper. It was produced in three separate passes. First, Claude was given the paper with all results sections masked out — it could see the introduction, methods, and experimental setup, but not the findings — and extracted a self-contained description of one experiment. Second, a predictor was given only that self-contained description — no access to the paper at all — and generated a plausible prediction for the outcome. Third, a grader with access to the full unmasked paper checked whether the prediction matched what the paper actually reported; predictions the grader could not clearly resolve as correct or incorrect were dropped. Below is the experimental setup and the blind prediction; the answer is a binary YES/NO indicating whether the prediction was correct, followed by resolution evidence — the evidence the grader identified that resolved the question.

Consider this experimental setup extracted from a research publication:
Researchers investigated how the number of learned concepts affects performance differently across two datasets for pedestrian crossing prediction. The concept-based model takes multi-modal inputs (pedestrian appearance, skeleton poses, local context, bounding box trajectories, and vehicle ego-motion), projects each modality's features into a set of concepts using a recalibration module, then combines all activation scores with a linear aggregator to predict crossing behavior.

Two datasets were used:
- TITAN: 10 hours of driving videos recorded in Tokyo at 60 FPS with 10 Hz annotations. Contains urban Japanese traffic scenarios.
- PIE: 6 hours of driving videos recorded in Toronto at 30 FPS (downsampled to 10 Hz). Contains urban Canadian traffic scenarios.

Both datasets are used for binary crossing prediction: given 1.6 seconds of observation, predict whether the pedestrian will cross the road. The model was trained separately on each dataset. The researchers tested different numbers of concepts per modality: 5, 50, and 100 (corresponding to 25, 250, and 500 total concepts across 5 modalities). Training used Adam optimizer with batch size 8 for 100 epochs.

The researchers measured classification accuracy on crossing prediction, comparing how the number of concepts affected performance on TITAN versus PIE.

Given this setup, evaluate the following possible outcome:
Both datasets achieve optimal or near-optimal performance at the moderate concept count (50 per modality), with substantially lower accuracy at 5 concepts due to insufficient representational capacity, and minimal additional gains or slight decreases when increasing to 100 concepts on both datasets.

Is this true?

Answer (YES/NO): NO